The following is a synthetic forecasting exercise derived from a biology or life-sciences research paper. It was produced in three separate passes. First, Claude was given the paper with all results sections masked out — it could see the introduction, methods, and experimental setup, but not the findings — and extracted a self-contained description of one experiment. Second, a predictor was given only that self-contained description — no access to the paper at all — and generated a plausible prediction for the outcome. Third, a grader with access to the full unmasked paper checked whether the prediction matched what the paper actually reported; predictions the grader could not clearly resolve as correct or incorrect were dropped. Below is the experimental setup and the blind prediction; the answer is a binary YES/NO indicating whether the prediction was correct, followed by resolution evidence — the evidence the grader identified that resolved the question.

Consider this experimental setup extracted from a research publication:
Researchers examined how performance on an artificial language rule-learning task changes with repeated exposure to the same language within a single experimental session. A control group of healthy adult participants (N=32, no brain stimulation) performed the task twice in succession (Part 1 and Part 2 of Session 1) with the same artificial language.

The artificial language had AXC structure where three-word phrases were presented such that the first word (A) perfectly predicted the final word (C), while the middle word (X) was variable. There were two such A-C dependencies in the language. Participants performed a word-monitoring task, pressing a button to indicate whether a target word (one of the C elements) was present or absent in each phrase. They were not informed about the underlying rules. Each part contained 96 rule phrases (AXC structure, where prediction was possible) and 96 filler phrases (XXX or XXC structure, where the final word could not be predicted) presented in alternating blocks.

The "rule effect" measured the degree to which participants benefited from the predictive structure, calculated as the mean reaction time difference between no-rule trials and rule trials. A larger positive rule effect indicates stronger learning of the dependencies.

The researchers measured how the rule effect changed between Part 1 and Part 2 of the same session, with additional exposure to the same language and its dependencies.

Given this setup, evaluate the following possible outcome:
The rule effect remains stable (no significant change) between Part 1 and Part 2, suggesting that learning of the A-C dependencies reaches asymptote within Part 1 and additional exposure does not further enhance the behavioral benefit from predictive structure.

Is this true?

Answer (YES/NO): YES